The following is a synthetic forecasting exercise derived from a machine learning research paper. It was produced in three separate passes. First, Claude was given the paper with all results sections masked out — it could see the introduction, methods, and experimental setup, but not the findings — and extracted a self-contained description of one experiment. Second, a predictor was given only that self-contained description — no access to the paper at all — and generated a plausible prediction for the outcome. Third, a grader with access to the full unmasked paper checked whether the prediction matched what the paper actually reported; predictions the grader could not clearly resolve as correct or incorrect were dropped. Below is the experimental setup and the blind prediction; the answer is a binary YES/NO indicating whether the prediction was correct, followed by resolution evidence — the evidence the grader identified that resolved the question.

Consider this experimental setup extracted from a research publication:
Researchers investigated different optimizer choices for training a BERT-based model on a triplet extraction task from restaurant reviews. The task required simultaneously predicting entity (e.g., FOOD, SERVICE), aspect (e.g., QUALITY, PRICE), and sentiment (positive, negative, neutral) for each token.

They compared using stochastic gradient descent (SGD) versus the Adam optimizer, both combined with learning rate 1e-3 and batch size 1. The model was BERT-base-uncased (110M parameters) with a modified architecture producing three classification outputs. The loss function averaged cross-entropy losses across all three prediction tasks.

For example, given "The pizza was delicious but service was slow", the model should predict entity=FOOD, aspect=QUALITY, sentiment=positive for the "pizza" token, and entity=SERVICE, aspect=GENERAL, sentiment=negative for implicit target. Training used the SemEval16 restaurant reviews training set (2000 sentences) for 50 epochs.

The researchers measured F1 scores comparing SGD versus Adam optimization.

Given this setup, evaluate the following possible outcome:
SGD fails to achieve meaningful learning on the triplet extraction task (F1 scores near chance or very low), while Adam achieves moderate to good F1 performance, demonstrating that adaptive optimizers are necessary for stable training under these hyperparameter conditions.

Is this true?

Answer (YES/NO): NO